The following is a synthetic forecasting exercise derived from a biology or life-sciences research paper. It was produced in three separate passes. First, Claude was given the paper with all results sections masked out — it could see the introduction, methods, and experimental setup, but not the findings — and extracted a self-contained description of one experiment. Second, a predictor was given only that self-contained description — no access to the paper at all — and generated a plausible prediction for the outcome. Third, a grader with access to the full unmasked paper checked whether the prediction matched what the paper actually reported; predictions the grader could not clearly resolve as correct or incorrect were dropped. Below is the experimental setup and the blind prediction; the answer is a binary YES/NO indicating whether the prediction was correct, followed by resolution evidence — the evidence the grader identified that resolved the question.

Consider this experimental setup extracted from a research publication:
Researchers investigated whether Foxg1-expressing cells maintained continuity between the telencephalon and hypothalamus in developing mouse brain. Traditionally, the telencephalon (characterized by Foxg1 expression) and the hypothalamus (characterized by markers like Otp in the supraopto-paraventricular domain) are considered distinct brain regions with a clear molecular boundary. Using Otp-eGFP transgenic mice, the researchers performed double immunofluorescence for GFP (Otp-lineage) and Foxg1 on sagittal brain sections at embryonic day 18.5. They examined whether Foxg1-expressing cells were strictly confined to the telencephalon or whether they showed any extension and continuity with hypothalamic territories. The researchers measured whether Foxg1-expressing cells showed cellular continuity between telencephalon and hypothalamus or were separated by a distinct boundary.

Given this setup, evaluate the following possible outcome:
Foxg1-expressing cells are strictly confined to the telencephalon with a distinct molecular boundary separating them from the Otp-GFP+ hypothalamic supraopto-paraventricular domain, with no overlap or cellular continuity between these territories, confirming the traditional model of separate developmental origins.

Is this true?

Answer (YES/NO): NO